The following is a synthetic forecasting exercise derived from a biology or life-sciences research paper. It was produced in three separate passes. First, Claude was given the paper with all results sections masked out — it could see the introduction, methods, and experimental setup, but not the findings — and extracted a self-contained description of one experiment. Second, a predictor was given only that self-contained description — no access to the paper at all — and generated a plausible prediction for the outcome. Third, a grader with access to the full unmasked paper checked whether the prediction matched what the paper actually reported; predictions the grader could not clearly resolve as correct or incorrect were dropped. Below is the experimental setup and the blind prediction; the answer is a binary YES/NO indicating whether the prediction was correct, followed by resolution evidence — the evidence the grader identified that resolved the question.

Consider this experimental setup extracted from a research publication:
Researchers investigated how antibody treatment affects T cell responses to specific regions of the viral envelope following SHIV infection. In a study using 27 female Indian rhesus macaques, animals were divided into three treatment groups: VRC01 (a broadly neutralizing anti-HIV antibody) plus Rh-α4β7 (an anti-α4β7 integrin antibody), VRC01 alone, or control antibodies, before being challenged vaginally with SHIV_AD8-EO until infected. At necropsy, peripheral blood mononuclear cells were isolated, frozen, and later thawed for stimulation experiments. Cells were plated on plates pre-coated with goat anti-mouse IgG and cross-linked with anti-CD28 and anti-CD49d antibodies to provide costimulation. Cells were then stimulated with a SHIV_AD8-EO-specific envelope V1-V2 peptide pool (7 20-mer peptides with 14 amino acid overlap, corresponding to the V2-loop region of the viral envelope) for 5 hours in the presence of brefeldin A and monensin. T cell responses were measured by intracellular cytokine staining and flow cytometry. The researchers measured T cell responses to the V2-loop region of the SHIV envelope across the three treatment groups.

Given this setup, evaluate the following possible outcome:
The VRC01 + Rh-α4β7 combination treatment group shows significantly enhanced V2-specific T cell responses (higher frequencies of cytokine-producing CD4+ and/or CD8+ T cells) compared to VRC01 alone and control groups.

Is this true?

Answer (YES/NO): YES